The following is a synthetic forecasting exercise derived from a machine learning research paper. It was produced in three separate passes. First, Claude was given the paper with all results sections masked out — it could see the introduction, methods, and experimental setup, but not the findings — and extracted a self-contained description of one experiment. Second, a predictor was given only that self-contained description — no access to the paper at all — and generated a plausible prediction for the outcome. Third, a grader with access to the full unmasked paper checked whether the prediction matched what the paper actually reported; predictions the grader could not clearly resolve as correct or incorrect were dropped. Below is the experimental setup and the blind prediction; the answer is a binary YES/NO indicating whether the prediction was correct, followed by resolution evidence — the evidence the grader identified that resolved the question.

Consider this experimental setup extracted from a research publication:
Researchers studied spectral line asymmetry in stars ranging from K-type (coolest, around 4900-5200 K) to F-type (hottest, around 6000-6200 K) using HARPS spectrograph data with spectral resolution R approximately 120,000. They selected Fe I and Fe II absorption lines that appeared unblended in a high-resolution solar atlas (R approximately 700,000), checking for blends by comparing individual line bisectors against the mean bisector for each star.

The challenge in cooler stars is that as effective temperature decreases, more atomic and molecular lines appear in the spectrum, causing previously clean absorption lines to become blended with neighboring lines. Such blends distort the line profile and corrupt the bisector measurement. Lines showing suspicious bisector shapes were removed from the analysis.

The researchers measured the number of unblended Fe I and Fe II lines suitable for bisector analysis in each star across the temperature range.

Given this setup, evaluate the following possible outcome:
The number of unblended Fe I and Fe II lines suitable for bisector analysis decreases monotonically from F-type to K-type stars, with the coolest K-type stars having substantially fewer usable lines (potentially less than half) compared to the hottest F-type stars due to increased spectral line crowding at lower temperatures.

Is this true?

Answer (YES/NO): NO